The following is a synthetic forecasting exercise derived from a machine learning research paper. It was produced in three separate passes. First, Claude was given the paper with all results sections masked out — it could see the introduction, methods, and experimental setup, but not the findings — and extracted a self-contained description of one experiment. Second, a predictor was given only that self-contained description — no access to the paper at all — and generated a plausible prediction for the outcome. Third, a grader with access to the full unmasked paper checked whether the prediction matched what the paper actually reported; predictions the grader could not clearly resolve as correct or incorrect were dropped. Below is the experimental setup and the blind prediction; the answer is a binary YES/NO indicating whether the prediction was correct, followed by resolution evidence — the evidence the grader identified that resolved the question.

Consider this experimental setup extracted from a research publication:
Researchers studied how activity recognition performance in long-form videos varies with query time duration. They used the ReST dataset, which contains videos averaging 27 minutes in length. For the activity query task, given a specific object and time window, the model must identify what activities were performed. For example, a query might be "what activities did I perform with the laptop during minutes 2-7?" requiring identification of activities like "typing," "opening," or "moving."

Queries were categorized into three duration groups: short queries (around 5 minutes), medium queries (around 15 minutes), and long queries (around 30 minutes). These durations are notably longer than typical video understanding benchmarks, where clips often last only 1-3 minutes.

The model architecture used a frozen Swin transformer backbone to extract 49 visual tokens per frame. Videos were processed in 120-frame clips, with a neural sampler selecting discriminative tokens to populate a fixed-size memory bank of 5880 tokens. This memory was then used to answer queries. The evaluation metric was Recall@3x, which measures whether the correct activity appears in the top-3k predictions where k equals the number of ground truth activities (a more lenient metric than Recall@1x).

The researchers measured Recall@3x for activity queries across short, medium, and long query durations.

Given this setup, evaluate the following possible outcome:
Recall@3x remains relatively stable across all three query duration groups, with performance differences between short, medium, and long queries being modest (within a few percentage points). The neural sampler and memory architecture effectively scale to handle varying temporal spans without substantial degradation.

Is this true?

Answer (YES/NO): NO